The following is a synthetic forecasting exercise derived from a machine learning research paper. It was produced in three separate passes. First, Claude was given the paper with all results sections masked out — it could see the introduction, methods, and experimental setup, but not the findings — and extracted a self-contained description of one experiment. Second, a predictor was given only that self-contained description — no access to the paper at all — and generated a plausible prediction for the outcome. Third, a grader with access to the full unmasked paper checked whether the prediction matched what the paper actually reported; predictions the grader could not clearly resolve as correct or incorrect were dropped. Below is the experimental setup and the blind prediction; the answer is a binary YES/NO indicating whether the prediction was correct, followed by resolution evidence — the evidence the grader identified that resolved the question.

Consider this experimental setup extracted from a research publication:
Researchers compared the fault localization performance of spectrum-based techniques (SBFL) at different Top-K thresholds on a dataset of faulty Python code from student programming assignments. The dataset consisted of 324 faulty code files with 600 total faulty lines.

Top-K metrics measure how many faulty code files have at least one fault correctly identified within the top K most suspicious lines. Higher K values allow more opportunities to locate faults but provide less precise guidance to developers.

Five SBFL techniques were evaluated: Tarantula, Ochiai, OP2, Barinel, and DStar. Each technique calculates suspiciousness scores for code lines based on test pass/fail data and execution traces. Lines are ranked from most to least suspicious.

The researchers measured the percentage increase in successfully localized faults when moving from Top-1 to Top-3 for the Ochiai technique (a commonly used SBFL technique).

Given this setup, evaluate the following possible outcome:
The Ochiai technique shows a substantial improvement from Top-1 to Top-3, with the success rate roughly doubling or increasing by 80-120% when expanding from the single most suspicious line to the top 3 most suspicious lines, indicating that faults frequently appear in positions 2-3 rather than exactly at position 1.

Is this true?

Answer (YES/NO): YES